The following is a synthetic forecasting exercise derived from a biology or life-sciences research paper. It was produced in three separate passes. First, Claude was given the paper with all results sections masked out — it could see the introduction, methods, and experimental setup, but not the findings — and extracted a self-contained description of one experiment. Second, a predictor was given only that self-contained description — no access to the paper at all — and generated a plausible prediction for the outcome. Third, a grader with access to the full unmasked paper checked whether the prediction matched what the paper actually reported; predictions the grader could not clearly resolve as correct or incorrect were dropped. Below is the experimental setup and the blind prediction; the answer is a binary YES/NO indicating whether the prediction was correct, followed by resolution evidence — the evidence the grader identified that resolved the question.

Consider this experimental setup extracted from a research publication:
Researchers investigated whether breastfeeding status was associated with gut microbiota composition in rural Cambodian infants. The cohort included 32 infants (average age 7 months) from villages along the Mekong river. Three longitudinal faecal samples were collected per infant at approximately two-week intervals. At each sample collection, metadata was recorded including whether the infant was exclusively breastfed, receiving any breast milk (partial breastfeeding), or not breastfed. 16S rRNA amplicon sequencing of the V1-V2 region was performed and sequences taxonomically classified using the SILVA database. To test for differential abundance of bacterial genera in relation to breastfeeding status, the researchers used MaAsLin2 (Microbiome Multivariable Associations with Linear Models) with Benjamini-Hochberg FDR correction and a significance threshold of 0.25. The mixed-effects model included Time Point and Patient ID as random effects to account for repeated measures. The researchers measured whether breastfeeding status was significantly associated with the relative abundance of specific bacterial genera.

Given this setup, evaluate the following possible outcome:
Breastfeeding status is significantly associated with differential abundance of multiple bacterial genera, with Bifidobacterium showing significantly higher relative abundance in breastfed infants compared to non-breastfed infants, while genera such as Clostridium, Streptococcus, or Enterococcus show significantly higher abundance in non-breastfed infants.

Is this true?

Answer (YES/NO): NO